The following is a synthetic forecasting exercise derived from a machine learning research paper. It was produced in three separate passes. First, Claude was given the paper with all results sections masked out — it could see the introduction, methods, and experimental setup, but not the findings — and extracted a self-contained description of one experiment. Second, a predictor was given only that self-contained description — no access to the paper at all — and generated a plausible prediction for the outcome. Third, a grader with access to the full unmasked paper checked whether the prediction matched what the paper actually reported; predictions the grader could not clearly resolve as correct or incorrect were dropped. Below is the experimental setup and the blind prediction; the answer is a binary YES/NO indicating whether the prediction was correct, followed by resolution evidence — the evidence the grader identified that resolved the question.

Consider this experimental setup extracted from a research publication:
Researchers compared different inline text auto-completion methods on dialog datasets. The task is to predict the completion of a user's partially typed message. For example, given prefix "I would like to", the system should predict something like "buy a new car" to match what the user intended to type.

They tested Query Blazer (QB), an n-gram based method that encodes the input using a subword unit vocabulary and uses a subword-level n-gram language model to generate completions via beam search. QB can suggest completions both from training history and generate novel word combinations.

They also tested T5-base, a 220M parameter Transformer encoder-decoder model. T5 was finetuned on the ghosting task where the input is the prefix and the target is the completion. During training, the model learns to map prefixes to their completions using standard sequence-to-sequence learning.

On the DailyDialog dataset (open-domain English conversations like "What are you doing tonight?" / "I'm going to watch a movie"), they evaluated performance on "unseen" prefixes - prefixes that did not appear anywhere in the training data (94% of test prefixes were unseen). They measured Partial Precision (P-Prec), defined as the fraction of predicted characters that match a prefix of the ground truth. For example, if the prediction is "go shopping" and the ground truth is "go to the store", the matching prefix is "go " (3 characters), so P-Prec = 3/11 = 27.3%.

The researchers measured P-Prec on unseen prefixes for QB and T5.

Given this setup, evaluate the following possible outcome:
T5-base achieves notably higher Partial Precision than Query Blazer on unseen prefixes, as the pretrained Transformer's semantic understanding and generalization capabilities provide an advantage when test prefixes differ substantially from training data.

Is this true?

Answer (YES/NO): NO